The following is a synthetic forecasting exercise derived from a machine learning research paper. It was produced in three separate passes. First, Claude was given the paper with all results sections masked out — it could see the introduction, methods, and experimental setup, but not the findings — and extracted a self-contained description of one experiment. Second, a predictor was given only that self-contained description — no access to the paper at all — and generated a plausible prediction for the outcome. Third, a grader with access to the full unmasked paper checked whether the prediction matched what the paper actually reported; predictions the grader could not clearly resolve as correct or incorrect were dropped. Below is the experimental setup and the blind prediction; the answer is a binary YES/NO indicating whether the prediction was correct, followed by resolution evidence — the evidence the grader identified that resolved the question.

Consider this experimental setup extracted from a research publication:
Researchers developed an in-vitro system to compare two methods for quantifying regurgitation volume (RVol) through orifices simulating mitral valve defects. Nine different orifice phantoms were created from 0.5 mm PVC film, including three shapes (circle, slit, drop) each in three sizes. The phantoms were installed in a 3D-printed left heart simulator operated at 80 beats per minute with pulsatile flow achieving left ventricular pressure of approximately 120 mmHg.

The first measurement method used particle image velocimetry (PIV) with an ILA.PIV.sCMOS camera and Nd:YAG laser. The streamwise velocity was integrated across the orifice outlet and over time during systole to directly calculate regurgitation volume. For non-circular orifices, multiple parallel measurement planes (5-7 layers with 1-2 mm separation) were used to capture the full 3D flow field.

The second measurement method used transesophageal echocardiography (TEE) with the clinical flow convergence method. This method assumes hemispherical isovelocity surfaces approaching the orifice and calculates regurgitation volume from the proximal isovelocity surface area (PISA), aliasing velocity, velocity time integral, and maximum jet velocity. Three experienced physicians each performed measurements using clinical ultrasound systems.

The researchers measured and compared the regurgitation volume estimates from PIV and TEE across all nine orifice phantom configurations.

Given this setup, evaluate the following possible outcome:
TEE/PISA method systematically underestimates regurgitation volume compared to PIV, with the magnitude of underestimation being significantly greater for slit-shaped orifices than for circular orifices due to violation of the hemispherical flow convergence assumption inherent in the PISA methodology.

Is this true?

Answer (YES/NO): YES